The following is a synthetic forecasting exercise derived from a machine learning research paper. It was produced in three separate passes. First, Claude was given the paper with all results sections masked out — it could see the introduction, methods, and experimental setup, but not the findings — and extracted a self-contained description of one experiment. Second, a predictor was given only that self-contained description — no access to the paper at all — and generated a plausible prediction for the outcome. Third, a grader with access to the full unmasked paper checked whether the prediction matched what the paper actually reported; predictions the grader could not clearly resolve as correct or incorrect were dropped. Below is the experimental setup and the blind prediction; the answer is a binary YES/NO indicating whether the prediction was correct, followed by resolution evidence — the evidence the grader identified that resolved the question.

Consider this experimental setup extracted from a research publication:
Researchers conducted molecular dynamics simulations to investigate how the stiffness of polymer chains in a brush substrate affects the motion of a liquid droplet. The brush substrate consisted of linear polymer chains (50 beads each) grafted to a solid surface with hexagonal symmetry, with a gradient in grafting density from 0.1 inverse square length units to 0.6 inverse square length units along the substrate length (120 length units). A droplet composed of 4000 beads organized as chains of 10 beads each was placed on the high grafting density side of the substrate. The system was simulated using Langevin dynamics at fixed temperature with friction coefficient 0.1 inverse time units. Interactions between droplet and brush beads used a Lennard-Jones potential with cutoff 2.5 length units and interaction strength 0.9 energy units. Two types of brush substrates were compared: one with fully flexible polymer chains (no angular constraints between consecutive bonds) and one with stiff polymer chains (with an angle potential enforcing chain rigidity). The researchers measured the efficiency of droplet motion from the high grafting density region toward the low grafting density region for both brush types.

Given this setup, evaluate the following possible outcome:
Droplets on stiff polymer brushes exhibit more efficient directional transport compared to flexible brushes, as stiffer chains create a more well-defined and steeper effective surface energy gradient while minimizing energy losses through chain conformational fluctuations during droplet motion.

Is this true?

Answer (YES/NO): NO